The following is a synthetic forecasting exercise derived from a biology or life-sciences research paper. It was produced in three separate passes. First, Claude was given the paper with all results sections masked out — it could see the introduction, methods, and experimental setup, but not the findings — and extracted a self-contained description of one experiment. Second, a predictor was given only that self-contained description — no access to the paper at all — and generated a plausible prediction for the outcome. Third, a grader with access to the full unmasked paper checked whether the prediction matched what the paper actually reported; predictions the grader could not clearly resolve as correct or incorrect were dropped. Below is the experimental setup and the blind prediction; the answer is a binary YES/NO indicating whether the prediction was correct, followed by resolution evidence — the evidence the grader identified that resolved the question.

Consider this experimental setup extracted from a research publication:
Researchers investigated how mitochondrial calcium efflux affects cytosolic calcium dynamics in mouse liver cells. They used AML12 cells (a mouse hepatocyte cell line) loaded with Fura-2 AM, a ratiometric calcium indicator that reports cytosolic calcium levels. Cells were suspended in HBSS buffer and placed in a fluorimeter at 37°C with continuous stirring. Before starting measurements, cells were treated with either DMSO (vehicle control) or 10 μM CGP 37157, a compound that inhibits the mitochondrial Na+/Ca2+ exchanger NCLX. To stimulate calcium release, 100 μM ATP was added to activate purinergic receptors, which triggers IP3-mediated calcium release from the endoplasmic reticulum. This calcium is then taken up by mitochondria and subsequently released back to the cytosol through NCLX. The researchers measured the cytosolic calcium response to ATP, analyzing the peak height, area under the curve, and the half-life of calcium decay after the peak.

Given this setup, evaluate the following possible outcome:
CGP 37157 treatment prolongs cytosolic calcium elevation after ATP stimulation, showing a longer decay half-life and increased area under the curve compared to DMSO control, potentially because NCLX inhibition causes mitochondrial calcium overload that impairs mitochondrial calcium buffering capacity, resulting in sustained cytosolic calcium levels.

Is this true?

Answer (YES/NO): NO